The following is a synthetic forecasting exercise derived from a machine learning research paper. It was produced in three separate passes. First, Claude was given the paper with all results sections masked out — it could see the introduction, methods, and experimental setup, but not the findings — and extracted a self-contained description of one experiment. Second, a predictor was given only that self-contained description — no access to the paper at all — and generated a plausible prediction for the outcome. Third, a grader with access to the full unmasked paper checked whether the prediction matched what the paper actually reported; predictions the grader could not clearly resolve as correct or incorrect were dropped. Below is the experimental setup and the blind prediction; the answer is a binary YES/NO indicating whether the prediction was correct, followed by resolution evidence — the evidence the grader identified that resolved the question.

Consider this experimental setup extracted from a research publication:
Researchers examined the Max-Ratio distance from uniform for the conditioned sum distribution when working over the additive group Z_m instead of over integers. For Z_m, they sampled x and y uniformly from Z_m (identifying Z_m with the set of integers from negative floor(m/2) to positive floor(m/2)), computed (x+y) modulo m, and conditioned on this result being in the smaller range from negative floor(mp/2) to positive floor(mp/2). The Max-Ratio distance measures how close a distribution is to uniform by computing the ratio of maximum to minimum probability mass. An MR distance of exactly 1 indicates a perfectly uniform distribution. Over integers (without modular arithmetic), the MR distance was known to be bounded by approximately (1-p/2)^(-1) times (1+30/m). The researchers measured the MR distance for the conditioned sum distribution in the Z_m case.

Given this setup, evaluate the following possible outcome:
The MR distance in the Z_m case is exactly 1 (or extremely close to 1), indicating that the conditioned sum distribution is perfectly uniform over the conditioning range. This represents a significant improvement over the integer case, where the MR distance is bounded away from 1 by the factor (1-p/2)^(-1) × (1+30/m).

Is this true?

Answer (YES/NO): YES